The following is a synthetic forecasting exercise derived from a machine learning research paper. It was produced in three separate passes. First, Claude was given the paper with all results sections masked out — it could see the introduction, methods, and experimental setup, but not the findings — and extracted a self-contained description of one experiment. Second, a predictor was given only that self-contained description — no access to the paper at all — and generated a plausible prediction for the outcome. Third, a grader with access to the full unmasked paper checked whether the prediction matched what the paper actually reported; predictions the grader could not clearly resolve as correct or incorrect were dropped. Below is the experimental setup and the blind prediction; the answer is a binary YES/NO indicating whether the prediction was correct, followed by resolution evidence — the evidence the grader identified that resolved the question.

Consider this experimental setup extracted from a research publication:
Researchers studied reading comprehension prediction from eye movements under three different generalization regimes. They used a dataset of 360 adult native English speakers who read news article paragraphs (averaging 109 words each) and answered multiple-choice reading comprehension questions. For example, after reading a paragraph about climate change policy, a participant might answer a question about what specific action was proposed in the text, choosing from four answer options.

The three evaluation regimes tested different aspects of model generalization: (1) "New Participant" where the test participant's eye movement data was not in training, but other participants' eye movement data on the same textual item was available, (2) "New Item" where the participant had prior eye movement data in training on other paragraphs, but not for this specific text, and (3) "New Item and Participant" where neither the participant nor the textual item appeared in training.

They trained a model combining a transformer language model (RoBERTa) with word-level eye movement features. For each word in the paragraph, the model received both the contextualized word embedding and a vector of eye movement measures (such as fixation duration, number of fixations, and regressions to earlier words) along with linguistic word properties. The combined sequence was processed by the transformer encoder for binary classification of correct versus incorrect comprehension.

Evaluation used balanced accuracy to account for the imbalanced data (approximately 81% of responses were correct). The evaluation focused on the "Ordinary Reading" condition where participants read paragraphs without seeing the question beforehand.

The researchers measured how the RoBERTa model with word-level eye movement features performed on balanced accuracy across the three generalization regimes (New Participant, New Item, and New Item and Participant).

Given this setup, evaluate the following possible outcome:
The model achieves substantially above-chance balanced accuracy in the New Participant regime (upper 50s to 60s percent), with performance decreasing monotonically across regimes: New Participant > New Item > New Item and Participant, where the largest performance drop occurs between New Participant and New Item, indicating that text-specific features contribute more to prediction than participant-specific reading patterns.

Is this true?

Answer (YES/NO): YES